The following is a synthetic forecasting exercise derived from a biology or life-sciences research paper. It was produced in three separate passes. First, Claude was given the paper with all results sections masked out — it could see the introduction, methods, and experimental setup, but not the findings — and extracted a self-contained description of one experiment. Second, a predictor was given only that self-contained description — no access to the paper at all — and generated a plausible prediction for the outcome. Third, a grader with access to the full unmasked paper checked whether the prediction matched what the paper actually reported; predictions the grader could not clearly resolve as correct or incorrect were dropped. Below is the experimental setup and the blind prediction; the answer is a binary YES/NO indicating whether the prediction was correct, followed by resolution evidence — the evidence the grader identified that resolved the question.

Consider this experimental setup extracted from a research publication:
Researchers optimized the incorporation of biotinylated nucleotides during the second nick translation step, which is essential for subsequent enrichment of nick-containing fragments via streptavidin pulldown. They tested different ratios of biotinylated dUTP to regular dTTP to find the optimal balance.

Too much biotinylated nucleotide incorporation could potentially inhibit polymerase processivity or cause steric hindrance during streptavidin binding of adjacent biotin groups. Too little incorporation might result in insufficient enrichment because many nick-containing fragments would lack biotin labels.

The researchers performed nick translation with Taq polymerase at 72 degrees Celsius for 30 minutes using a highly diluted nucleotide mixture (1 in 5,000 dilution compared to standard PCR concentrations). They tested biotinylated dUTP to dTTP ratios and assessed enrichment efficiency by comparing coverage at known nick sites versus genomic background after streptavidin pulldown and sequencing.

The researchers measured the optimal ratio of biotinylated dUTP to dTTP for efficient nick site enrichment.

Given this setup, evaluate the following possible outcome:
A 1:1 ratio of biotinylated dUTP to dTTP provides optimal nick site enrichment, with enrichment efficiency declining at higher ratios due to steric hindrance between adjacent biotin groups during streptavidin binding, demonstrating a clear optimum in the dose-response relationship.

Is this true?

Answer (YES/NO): NO